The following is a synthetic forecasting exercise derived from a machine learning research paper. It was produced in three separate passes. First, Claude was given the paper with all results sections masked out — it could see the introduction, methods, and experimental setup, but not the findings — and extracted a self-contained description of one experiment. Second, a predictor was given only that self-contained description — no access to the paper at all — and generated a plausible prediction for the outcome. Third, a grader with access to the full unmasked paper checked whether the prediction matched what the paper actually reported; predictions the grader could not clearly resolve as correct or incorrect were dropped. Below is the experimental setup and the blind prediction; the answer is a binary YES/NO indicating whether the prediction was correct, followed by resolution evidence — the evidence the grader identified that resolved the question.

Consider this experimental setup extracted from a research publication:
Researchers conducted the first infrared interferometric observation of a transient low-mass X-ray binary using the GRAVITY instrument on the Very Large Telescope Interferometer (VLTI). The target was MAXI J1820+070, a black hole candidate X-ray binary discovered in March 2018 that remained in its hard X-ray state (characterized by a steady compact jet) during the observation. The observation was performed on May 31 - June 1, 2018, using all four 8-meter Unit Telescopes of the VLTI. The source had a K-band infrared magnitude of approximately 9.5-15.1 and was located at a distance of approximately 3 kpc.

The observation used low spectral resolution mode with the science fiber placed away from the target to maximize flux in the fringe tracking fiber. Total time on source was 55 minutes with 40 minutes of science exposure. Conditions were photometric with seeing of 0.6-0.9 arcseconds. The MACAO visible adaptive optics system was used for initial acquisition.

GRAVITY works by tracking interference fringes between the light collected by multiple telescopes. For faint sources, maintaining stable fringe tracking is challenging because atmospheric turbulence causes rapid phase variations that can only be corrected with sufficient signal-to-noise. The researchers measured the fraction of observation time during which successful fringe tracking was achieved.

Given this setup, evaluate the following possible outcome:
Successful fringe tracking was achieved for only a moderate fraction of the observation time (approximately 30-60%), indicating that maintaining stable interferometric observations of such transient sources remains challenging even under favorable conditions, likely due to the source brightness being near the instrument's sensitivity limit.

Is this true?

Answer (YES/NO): NO